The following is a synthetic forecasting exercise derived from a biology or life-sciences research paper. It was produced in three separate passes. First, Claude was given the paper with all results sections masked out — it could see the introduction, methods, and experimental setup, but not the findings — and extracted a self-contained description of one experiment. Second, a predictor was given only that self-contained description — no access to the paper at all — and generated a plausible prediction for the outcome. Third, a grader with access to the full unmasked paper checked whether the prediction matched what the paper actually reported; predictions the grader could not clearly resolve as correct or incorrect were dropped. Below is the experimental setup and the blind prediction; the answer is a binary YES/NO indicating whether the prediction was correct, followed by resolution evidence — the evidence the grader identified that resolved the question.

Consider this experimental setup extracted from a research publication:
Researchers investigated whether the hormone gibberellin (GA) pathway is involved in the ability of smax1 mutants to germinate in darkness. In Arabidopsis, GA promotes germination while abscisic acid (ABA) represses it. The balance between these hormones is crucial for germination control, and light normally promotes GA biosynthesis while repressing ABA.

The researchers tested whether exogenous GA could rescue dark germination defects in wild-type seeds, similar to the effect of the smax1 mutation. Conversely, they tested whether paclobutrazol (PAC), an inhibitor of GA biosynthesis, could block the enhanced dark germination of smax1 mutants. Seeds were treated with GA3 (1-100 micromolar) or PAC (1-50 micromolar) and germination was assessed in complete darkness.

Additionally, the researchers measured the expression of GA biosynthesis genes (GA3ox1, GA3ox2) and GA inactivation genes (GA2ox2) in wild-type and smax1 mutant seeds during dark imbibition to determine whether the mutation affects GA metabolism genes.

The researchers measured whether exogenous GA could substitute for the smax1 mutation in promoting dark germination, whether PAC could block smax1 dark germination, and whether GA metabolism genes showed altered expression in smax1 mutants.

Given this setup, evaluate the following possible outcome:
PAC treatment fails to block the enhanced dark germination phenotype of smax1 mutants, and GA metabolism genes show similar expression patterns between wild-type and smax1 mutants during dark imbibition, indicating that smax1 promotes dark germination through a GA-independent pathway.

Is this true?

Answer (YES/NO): NO